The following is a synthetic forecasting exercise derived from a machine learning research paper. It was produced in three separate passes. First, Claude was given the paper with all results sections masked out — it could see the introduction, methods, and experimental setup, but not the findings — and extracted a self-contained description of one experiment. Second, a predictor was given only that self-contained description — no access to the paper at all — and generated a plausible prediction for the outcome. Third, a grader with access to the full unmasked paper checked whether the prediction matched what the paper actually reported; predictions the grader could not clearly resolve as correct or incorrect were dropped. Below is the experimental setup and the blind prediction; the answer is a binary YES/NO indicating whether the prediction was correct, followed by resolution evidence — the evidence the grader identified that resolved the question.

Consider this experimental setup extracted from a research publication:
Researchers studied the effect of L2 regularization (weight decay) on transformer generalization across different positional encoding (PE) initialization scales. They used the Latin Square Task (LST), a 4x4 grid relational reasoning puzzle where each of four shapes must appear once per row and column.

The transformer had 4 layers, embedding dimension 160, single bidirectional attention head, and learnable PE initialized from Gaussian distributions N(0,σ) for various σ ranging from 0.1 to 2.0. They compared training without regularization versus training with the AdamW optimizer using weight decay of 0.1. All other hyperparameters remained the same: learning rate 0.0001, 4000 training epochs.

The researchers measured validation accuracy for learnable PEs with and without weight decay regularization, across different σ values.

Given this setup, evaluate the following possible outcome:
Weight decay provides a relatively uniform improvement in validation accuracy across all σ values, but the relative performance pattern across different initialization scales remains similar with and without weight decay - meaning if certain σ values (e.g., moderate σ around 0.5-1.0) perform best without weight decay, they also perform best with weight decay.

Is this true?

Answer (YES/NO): NO